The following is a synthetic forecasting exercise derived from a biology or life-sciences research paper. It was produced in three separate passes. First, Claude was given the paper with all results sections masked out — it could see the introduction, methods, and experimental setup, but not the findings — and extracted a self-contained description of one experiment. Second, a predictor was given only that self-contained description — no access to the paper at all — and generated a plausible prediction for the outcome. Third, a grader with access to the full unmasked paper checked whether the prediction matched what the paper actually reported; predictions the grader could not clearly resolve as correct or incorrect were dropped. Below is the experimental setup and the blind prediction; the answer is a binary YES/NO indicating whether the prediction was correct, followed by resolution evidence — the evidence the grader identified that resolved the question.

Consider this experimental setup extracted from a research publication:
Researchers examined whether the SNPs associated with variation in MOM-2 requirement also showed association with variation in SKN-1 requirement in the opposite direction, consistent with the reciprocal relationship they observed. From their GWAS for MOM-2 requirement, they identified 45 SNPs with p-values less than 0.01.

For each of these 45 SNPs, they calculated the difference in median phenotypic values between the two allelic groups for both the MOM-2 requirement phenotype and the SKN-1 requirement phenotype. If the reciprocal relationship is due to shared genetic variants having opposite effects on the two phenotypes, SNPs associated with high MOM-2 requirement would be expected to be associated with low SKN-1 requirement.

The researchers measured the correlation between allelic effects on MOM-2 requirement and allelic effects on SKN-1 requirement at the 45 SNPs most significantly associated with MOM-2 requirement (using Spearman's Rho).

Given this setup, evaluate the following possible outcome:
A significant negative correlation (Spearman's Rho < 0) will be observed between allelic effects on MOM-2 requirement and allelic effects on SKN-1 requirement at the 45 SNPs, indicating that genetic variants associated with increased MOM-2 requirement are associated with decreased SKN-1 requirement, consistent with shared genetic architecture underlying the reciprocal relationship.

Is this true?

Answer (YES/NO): YES